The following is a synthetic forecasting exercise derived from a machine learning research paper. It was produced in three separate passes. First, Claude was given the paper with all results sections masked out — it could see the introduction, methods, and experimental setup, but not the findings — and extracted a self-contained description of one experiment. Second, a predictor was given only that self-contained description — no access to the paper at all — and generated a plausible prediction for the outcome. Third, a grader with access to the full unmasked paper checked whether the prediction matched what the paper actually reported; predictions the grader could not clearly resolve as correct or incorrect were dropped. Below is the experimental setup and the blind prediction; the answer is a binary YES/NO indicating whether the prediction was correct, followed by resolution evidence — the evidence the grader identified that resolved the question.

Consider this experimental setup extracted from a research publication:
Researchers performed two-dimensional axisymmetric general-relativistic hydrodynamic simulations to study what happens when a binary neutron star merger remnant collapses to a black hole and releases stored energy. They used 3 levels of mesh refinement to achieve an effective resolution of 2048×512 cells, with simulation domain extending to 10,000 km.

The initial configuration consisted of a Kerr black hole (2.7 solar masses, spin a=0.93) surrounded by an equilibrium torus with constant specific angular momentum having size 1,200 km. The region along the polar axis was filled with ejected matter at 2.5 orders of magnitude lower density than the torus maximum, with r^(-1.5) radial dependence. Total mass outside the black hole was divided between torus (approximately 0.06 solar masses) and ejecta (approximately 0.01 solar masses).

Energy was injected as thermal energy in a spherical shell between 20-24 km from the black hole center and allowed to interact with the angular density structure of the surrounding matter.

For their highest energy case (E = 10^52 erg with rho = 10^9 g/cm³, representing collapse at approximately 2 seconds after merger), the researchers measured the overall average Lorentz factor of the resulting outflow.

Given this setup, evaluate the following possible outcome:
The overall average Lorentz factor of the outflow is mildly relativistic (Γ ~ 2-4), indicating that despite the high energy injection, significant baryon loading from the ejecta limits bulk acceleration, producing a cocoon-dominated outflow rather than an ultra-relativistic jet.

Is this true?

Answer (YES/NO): YES